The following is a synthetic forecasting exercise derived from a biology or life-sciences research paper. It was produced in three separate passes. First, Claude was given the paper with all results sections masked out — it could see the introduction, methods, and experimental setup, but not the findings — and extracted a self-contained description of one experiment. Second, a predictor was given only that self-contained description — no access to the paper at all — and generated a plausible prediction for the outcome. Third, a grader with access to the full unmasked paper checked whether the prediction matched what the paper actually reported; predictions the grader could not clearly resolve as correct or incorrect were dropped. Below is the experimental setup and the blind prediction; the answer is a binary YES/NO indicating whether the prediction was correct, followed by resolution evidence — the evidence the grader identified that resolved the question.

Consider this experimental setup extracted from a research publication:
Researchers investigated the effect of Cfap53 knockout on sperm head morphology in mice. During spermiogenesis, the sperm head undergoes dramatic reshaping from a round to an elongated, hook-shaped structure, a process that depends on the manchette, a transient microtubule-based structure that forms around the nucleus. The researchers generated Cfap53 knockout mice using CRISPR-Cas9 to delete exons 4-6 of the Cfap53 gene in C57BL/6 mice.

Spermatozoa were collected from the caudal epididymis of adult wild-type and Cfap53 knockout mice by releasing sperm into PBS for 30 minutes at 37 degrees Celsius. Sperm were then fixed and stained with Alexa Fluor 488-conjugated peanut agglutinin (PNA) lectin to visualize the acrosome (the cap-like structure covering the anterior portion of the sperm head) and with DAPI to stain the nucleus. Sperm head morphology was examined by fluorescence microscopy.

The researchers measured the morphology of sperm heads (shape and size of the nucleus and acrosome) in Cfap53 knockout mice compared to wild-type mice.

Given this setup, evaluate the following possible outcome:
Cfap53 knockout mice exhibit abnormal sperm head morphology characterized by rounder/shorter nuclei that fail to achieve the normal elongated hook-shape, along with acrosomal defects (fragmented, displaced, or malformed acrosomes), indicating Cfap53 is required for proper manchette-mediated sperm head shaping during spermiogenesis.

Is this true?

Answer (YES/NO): NO